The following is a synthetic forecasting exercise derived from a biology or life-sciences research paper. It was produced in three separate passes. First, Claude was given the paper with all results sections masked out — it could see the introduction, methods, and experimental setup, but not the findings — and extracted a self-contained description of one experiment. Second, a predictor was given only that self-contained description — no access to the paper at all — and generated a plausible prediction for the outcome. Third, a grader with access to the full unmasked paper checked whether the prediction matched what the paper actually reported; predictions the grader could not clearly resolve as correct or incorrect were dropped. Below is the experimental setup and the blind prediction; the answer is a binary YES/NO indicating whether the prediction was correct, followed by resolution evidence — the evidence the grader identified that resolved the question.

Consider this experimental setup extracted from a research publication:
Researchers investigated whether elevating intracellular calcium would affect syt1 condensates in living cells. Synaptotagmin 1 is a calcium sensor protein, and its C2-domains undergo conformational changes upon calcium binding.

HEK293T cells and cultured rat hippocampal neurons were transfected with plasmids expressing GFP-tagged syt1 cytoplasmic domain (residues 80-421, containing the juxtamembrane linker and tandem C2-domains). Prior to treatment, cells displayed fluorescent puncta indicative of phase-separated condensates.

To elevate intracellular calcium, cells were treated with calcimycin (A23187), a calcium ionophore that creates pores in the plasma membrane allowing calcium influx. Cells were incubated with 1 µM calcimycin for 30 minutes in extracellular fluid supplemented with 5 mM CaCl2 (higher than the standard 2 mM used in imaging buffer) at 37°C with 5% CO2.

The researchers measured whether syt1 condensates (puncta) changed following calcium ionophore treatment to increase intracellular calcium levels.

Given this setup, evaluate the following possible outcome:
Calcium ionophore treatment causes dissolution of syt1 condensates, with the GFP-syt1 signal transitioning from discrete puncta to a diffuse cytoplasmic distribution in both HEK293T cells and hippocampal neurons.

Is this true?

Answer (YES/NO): NO